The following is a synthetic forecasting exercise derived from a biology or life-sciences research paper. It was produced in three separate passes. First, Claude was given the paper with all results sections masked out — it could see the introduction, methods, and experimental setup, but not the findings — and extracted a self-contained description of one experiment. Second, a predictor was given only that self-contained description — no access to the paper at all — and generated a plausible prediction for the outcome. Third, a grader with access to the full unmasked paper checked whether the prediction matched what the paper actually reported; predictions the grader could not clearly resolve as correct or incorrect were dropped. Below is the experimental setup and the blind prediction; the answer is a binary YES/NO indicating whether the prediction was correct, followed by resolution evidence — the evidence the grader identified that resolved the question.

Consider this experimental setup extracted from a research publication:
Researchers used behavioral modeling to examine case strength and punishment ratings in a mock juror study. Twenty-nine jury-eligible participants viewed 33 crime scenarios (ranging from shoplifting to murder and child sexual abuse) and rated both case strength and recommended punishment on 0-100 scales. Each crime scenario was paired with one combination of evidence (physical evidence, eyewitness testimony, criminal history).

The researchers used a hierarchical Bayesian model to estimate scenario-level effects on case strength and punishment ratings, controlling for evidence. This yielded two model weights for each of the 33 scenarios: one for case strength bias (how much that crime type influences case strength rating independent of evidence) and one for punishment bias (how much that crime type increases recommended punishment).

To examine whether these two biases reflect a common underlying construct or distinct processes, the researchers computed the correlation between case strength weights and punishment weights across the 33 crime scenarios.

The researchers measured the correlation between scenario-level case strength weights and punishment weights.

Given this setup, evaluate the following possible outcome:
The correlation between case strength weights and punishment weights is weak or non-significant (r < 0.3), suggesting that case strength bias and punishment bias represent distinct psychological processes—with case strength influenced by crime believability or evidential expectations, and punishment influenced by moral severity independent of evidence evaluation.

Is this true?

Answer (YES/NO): NO